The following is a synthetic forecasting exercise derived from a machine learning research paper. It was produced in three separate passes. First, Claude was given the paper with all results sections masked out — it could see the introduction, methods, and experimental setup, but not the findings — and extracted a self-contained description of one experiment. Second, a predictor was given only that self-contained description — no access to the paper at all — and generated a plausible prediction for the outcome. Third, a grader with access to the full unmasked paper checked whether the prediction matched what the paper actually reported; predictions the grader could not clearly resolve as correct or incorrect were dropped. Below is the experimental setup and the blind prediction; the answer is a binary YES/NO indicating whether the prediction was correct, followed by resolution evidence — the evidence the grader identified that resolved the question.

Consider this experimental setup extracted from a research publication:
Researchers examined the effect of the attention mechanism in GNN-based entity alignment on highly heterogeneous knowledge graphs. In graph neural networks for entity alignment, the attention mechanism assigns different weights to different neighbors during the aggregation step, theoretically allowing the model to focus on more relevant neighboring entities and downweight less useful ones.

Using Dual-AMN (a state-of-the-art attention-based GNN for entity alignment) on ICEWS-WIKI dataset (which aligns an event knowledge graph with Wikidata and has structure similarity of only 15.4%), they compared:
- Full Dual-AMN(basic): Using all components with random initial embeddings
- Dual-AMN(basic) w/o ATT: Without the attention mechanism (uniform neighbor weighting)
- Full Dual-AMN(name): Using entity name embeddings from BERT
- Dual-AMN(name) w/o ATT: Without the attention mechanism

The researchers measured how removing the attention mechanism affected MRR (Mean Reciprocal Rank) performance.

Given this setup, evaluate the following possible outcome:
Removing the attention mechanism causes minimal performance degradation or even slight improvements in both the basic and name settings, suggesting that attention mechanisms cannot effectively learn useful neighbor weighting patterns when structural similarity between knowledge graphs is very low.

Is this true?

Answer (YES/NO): NO